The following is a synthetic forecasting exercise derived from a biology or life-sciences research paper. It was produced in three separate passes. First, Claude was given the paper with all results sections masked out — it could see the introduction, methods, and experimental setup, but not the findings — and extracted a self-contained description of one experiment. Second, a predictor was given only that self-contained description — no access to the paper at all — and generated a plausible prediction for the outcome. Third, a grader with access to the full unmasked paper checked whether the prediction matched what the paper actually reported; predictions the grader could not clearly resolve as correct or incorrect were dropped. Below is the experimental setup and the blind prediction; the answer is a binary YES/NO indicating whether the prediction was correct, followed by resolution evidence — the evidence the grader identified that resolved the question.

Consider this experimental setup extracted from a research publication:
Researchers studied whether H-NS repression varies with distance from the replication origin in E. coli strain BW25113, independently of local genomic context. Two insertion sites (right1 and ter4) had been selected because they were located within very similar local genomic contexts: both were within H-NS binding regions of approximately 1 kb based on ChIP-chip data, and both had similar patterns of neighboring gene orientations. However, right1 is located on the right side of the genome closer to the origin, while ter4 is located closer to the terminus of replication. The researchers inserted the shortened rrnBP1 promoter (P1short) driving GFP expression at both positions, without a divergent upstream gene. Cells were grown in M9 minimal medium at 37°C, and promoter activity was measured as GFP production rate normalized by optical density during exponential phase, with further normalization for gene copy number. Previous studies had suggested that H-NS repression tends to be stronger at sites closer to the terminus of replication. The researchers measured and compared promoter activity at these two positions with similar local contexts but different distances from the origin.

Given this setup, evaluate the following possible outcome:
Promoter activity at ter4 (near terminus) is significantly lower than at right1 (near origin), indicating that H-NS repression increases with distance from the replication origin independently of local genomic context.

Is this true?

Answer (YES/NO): YES